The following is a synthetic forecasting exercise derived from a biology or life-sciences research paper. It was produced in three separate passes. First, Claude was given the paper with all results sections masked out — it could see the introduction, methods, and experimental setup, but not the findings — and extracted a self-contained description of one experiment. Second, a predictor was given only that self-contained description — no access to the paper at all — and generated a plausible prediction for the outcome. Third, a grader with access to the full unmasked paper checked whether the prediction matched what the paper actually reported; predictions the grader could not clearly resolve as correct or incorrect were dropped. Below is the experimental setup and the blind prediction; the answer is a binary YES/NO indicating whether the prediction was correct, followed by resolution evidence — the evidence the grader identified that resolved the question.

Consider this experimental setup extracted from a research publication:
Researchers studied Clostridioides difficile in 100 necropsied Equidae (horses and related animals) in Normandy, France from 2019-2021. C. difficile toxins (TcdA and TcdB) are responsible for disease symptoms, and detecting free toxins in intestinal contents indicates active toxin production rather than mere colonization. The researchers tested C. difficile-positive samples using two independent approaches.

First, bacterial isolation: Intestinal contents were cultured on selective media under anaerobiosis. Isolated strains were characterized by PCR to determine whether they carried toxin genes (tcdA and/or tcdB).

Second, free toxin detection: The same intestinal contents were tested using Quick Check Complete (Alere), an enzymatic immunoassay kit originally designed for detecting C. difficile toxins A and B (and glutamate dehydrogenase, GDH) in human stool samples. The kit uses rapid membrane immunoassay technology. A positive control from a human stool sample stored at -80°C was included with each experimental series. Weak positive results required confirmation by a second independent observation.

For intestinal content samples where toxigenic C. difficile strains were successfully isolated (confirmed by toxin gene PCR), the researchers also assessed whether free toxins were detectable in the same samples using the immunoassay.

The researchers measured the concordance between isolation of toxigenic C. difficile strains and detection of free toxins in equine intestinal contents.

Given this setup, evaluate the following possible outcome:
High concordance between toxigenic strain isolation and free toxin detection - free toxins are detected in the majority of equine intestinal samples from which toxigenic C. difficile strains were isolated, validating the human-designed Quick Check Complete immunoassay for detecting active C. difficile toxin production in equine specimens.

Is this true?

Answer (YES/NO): NO